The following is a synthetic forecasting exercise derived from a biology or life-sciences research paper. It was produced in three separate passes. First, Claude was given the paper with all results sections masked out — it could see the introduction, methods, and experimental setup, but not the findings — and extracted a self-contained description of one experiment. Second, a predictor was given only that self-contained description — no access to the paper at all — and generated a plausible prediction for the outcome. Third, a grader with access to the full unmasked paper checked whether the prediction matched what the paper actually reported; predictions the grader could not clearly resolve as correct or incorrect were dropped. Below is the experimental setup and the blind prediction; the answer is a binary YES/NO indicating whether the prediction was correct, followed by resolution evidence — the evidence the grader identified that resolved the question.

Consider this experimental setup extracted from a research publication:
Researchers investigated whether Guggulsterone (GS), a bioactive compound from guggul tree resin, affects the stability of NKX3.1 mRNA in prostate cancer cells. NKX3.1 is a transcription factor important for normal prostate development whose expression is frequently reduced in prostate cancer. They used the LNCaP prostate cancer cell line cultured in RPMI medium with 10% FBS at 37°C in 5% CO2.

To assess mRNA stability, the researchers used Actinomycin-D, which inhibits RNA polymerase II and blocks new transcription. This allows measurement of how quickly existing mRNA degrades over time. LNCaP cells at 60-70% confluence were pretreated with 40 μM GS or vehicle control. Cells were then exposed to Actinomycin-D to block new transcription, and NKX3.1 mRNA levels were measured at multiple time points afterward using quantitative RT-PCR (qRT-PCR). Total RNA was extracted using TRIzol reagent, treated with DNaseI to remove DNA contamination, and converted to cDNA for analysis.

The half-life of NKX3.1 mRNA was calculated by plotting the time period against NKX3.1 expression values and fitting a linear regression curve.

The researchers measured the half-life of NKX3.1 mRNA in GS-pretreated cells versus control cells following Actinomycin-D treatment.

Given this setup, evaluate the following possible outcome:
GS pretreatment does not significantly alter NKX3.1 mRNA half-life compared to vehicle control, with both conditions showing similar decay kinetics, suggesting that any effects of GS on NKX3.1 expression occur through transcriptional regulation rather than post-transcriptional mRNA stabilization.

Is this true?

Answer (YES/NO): NO